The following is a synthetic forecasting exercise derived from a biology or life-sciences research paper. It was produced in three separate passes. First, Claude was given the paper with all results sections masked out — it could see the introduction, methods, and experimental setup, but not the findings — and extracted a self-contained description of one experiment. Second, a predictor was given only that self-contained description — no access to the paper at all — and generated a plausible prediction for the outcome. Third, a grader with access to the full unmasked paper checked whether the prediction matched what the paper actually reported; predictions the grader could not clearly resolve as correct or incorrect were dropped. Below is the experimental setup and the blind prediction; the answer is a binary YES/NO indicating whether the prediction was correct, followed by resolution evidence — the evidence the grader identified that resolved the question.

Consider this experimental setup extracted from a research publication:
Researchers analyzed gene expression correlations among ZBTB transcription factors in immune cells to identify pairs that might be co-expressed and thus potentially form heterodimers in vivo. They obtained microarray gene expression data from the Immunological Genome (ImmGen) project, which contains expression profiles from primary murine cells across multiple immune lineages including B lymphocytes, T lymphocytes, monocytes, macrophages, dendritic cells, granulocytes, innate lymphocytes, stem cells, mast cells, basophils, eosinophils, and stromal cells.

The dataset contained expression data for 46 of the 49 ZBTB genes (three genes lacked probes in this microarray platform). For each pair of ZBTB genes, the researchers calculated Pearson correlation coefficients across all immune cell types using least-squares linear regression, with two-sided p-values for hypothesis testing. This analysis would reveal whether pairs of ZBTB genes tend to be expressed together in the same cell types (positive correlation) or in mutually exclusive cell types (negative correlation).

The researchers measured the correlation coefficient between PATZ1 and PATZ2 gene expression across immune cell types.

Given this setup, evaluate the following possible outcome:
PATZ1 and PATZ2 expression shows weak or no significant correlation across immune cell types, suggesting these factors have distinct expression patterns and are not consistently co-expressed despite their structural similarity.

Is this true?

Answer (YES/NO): NO